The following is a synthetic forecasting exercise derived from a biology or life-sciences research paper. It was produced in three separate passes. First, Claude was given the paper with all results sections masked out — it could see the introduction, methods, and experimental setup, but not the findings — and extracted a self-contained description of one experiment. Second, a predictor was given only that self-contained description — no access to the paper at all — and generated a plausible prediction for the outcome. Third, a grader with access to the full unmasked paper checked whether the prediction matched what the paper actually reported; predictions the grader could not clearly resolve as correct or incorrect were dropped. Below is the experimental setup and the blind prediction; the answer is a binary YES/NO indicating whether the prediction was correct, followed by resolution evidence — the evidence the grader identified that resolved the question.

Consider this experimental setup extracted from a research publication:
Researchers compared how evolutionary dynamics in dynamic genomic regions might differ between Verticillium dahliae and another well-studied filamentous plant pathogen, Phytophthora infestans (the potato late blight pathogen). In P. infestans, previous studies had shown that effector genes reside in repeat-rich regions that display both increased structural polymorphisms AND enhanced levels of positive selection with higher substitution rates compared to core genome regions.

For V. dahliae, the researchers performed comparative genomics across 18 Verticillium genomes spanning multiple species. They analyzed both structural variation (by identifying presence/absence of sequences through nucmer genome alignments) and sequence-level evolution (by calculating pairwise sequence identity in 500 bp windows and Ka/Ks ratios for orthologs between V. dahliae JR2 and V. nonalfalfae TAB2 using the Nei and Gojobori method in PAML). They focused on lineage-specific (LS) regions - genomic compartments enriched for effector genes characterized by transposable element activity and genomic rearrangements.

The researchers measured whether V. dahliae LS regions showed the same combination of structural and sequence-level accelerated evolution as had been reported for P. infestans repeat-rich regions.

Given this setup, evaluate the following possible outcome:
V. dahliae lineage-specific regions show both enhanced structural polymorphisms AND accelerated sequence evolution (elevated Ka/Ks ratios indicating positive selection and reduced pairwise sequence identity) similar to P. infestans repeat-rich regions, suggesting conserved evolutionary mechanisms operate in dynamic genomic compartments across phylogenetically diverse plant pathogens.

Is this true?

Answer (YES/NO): NO